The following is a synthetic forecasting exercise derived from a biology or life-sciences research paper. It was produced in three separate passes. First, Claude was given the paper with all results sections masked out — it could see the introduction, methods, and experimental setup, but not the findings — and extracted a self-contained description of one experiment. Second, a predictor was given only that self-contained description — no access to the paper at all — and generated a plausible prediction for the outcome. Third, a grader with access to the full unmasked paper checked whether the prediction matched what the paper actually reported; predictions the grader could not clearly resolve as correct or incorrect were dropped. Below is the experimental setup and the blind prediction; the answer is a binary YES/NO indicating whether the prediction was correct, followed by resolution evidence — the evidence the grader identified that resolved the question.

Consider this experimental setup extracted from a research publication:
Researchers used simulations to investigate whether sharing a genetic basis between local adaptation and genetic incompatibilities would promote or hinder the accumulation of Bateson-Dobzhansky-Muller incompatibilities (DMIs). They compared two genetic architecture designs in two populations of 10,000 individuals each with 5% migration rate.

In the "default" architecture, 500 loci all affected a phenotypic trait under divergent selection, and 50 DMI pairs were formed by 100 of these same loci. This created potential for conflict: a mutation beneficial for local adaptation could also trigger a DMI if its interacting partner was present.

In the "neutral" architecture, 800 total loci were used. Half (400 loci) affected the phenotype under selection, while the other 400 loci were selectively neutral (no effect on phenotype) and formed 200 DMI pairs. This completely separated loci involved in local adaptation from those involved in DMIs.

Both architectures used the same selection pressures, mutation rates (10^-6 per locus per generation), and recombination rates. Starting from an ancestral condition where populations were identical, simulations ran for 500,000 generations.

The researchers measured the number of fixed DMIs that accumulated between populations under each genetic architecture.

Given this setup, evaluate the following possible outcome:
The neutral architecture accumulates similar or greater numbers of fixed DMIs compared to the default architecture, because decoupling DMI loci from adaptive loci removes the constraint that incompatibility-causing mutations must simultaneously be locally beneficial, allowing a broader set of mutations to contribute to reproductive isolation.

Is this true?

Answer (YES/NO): YES